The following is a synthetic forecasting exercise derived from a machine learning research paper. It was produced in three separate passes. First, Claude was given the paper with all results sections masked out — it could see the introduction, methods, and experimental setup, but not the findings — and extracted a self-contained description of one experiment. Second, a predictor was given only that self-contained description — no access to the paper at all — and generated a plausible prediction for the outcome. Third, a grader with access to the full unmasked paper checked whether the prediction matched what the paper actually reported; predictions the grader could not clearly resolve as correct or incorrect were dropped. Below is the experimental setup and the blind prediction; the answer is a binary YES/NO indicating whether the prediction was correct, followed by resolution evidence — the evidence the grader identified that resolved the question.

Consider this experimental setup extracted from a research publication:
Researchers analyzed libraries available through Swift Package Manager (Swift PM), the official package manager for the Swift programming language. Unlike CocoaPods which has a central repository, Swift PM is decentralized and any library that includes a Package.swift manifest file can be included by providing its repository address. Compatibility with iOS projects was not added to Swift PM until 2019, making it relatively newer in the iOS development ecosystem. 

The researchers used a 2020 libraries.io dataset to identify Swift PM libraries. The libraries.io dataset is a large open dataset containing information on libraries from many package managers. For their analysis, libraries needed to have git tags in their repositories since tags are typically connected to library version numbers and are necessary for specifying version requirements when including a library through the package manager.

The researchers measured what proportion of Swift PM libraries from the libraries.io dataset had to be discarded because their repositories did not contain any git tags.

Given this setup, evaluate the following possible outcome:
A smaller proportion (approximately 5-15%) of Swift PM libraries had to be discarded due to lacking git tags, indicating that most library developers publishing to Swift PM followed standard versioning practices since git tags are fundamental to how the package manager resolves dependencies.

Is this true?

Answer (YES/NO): NO